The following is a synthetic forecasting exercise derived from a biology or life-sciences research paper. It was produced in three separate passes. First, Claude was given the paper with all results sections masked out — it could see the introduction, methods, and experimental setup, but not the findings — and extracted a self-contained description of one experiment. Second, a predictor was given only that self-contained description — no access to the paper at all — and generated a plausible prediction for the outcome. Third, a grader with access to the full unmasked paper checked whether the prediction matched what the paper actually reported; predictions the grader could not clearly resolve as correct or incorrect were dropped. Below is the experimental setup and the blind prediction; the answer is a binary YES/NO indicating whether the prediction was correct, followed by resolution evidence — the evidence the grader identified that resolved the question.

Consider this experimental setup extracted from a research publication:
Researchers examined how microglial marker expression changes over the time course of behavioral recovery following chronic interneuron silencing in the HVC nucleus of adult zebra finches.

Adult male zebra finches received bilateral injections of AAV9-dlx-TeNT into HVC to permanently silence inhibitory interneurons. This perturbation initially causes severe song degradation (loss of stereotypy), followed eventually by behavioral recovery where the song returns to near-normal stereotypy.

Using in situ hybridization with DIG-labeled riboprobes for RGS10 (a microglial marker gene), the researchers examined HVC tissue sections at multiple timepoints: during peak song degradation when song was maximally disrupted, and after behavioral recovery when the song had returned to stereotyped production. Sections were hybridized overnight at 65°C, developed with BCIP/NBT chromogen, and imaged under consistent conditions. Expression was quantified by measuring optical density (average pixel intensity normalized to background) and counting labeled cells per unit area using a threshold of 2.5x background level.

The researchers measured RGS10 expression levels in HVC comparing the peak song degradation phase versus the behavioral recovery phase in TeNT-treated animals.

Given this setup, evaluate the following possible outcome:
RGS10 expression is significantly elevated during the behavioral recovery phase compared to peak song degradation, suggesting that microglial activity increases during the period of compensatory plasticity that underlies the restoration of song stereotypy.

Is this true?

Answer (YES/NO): NO